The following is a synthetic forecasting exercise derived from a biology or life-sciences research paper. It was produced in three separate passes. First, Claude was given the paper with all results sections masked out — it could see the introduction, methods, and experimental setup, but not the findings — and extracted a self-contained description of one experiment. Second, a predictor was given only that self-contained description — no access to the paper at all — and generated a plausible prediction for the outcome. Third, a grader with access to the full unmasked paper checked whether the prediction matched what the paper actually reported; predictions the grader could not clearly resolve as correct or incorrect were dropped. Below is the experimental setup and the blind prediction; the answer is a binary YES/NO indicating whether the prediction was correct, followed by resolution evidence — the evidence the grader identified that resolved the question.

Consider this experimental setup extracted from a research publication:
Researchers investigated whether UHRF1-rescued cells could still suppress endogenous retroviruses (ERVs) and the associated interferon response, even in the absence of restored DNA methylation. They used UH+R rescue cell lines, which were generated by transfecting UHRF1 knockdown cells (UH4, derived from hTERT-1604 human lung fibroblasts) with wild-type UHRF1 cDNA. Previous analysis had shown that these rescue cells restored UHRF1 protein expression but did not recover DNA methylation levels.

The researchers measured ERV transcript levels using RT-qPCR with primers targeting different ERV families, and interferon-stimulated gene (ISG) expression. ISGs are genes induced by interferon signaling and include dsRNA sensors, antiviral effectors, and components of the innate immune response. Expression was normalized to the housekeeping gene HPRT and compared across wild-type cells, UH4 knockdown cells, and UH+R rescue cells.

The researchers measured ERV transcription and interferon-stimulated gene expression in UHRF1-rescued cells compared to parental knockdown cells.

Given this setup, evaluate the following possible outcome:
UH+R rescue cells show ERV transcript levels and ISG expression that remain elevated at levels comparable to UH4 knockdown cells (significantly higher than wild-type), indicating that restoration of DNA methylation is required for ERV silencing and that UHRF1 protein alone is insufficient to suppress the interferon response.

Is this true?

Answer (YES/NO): NO